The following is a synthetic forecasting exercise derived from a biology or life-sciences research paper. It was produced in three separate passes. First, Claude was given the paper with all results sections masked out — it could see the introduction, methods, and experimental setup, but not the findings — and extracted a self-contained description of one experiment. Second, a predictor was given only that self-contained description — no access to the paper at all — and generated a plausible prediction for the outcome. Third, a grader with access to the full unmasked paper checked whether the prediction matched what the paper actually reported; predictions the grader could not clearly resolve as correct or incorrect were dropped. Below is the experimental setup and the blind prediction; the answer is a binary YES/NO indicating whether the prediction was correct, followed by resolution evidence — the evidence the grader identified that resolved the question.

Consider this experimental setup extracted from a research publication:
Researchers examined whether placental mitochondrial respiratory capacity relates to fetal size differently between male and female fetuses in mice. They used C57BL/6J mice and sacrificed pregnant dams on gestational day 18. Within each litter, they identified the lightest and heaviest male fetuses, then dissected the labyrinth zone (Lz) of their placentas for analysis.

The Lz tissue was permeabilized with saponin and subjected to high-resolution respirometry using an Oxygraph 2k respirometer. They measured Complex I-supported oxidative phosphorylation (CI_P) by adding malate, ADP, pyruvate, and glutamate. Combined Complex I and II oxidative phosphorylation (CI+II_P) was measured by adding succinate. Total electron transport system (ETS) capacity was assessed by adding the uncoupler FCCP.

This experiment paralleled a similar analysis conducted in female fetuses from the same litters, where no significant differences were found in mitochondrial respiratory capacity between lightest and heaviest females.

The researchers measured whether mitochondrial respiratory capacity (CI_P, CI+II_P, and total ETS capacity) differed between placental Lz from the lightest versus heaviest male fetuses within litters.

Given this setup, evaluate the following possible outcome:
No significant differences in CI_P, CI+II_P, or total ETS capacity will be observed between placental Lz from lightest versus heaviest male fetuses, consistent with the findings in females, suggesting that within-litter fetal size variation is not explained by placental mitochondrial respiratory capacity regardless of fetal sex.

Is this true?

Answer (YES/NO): NO